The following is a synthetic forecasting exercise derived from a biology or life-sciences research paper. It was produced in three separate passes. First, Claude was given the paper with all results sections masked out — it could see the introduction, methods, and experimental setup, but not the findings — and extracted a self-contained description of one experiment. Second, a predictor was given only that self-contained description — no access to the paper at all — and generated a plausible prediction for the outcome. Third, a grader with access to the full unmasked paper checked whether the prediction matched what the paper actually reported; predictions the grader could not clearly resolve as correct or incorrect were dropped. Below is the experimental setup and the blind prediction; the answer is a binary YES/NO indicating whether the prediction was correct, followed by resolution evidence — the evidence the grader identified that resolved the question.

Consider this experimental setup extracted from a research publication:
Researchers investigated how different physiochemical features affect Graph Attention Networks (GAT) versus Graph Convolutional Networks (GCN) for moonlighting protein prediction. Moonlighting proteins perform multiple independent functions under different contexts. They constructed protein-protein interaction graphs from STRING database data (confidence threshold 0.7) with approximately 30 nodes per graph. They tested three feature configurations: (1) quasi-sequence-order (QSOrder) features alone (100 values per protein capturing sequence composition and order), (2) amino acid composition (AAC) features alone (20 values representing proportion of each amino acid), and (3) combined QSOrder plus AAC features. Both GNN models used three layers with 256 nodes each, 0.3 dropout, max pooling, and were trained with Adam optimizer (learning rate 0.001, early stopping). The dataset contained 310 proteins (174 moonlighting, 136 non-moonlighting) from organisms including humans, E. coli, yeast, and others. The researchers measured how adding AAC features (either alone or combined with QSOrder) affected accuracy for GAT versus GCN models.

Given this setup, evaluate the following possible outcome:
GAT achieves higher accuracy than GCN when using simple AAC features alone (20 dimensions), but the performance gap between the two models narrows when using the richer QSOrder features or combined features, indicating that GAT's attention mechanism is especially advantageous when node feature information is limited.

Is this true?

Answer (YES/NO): NO